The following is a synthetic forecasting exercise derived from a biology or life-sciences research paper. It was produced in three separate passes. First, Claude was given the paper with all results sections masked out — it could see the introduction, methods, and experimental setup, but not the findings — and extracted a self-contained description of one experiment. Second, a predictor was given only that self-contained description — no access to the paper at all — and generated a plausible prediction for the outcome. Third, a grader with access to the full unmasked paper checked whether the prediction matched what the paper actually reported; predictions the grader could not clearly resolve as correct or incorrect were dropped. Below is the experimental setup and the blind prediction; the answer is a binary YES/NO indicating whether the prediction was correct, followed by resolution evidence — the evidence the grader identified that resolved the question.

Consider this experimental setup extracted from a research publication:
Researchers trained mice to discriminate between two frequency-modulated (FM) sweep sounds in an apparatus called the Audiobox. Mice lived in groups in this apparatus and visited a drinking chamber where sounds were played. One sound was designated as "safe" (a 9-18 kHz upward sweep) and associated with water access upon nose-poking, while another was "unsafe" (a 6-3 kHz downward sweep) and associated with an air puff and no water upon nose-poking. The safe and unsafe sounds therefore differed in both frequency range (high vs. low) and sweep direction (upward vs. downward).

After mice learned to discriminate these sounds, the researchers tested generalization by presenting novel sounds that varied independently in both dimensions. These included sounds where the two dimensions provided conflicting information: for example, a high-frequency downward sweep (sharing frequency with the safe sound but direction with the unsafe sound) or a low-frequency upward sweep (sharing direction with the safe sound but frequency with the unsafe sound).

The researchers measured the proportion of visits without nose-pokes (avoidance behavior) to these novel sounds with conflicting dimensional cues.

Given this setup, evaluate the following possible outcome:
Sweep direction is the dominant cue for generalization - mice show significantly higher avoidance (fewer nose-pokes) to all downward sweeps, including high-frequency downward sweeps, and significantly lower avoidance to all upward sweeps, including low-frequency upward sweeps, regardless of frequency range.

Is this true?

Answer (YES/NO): NO